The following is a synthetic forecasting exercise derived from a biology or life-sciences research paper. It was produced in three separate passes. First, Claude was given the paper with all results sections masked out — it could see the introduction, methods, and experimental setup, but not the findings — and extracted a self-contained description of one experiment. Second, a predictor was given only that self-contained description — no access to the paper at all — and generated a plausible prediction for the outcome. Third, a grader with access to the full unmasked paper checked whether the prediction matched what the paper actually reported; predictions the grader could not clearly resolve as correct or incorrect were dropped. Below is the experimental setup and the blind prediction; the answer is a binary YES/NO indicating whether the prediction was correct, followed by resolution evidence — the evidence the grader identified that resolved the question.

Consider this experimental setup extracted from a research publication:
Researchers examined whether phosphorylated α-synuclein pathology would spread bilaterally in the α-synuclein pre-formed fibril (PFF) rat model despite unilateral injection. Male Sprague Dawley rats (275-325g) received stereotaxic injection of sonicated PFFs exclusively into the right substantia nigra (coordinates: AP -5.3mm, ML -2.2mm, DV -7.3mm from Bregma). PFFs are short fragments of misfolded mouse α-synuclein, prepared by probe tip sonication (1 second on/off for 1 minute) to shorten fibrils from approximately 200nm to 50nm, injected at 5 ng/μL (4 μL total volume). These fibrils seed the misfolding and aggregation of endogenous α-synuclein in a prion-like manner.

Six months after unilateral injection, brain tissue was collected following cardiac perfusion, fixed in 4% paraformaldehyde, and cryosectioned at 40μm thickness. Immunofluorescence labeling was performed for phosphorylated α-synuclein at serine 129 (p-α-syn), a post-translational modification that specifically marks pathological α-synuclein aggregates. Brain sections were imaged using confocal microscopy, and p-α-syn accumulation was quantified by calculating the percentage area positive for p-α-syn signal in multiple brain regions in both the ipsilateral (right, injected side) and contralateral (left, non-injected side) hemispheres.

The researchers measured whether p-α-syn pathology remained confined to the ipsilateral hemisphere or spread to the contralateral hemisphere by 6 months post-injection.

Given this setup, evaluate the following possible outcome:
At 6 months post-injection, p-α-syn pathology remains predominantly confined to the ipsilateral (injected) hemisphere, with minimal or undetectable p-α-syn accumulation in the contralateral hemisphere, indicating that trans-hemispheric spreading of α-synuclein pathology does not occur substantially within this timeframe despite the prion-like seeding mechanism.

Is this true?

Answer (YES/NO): NO